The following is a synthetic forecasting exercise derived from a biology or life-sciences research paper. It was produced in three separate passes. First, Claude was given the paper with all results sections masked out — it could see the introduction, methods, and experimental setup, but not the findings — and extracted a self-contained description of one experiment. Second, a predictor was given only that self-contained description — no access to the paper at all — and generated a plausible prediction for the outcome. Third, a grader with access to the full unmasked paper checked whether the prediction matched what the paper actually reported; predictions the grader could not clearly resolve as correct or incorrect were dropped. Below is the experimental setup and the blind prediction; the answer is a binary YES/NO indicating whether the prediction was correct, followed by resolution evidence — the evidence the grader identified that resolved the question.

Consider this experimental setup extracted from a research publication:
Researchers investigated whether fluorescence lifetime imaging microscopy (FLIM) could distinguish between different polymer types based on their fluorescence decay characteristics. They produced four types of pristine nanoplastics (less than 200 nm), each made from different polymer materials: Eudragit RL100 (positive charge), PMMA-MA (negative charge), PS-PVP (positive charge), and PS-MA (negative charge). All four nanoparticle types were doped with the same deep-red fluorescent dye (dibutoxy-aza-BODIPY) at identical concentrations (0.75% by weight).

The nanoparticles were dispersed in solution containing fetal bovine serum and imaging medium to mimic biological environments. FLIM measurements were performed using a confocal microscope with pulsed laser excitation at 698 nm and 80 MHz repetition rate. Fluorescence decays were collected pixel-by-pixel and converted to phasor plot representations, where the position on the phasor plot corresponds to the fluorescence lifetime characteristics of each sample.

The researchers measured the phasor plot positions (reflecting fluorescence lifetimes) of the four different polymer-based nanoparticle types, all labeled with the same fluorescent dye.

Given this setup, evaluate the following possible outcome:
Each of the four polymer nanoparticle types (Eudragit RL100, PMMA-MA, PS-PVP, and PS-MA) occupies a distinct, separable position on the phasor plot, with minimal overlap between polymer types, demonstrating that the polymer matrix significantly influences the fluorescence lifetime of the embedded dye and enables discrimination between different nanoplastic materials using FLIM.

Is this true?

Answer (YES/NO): YES